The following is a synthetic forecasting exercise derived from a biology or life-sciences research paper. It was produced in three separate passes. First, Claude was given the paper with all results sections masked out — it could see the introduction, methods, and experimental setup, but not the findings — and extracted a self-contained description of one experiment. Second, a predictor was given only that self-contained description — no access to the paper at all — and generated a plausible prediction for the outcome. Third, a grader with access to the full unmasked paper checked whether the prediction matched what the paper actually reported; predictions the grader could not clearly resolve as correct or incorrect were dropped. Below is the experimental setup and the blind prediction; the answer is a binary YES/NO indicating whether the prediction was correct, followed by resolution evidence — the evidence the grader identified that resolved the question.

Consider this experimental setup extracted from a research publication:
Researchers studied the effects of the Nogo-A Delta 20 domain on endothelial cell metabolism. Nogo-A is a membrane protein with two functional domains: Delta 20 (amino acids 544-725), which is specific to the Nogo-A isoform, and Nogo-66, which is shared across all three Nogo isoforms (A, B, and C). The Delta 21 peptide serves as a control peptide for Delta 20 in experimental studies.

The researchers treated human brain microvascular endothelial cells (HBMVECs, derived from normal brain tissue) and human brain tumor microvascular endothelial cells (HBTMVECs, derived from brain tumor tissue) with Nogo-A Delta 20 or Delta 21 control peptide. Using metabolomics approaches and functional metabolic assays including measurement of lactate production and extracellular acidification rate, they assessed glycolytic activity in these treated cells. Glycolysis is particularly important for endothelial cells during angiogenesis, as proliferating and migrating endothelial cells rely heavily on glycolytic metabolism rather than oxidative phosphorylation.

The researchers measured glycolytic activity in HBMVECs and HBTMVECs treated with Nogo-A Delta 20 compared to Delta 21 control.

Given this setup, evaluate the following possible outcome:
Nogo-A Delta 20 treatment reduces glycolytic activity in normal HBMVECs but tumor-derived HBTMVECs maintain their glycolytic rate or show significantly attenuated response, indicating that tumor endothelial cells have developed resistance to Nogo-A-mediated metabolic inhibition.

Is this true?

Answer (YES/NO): NO